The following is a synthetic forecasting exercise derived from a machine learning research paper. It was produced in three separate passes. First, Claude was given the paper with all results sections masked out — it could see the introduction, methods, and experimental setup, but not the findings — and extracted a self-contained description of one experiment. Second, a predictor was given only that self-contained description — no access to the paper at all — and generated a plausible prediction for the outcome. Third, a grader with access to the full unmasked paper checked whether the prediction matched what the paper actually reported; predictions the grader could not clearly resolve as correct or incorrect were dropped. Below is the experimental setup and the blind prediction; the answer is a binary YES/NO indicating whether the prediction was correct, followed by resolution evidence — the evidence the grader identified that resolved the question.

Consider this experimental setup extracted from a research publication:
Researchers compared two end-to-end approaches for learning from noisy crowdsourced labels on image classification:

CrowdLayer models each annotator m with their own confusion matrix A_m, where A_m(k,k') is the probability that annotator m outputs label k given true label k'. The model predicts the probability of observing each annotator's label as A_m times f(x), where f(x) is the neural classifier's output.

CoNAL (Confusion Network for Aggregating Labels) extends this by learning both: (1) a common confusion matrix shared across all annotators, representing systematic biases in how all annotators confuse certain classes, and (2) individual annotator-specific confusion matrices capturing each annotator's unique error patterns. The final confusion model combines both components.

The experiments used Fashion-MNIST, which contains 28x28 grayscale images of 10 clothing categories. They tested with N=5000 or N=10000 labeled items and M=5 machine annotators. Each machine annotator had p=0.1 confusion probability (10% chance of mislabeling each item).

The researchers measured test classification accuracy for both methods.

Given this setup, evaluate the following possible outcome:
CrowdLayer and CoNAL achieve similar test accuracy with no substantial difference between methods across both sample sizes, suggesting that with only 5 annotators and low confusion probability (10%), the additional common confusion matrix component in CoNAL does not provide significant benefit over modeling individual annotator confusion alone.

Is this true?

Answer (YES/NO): NO